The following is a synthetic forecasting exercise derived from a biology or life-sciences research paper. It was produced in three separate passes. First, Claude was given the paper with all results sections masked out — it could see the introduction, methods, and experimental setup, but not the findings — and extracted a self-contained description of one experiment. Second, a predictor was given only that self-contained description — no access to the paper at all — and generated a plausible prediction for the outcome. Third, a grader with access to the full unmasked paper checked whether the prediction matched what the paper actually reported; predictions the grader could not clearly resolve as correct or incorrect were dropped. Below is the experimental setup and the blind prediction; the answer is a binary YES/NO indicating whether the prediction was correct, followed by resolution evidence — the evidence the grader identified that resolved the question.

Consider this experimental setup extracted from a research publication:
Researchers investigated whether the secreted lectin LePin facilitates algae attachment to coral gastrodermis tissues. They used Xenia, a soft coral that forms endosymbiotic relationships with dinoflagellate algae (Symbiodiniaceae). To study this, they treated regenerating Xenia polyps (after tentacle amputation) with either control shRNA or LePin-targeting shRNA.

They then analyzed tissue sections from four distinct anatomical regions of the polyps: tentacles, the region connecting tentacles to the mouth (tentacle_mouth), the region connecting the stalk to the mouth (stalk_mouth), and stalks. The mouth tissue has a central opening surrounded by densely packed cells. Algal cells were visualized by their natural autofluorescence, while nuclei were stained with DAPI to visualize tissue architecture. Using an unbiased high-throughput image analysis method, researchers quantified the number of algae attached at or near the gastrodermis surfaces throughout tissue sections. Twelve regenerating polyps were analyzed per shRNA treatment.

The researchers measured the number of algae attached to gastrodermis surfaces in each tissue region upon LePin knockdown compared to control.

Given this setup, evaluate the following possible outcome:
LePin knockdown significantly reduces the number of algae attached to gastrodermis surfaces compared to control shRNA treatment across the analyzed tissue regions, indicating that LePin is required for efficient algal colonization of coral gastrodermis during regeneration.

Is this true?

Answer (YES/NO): NO